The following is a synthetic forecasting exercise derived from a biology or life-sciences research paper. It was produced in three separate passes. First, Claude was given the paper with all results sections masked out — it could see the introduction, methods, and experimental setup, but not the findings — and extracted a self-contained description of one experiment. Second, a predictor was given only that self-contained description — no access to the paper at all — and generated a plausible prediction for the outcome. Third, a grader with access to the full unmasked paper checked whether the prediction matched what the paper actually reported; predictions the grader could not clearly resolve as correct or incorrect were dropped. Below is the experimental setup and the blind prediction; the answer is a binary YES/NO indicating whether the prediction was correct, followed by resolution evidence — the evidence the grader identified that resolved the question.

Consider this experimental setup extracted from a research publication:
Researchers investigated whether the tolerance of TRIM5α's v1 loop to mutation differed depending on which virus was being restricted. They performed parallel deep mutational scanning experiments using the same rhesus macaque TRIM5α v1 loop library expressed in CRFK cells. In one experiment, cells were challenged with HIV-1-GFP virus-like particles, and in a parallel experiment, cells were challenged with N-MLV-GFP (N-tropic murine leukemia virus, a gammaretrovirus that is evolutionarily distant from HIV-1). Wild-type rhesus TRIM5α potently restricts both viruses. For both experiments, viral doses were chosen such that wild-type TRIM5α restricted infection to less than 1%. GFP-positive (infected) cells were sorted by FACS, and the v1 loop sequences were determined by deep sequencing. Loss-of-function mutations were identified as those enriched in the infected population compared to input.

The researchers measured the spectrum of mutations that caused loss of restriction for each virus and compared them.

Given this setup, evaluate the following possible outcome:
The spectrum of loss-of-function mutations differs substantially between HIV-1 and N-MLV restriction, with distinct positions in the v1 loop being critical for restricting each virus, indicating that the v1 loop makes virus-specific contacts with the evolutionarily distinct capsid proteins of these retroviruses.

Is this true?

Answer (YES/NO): NO